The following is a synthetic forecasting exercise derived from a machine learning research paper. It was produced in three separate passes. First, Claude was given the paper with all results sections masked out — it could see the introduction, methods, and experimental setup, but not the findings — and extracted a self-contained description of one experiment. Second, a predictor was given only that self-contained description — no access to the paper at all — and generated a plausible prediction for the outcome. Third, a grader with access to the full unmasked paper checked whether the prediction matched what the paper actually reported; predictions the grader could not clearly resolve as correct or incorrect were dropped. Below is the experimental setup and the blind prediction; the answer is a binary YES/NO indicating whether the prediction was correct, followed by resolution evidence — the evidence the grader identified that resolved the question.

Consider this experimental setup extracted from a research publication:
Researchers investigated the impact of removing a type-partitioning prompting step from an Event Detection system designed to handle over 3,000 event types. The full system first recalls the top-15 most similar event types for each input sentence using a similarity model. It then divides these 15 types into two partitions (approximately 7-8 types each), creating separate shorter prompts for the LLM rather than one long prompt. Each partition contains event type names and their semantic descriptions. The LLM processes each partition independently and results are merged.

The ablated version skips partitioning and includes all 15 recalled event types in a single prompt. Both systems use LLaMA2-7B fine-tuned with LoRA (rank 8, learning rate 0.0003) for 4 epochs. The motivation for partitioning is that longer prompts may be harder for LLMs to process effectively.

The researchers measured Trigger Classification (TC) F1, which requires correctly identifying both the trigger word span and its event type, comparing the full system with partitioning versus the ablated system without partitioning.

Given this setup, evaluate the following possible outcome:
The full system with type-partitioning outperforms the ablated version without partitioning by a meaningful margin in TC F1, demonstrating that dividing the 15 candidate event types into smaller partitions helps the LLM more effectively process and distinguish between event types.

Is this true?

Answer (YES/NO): YES